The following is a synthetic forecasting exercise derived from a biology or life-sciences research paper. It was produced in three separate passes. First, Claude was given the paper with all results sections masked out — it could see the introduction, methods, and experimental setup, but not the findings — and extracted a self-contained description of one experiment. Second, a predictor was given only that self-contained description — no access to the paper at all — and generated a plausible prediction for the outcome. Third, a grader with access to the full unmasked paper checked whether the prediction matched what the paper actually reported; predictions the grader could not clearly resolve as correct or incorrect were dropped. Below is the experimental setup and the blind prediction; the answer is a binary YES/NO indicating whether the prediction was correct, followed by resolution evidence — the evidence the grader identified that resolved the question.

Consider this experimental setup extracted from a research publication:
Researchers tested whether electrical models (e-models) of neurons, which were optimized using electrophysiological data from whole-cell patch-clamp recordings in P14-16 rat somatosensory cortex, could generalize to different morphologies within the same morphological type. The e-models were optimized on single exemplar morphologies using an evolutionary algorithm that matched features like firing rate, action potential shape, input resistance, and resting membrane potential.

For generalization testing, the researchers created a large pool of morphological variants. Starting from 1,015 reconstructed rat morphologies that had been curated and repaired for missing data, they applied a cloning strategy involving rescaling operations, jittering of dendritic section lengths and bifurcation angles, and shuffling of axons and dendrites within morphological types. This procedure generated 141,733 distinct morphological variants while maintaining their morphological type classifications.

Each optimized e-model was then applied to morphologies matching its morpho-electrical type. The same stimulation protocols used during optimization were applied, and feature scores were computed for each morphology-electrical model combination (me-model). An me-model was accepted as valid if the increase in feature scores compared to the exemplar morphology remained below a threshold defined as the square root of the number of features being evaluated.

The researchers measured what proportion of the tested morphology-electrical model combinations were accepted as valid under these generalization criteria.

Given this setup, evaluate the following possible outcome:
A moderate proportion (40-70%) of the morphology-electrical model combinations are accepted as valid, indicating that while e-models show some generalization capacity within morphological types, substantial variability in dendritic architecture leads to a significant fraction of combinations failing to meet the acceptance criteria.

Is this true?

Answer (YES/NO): YES